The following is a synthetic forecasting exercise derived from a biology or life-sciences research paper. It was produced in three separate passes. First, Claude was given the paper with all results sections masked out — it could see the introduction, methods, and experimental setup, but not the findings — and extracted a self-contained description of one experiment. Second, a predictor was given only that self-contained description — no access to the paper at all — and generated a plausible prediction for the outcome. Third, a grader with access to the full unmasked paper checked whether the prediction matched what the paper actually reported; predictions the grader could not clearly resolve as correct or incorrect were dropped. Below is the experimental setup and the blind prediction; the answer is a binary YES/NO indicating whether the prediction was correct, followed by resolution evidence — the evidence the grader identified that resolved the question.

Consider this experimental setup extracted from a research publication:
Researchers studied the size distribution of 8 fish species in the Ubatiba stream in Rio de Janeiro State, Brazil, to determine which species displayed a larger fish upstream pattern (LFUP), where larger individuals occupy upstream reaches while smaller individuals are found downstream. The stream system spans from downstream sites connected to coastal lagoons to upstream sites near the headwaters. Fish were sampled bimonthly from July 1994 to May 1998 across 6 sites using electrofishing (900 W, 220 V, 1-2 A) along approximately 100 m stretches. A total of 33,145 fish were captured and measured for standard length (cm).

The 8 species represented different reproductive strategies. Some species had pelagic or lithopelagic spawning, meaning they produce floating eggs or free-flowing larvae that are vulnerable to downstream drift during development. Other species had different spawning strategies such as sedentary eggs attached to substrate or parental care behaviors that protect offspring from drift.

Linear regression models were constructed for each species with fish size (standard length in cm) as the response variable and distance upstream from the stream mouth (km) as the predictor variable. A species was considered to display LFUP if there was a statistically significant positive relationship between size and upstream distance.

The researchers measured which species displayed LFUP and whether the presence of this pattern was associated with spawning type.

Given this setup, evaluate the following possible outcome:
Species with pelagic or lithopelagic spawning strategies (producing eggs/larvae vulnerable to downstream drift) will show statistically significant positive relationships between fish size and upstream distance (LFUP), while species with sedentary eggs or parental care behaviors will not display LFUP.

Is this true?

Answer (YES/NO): NO